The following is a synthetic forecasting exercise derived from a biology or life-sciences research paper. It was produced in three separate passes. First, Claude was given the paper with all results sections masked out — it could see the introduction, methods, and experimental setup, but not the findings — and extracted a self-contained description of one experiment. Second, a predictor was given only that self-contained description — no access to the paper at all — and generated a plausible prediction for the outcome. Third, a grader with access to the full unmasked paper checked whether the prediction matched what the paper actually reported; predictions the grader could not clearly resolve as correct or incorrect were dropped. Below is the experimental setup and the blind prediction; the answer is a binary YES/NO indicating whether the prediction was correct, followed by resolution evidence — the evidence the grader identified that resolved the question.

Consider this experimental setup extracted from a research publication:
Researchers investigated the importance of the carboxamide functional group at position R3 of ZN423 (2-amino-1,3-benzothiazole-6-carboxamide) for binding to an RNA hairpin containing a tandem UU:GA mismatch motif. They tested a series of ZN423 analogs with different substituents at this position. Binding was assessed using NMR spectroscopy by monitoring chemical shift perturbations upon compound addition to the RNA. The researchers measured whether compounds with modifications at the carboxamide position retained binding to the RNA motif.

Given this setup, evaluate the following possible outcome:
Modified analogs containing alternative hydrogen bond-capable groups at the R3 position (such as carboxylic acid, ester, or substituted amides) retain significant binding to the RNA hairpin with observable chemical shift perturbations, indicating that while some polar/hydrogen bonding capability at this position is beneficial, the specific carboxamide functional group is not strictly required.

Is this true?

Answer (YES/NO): NO